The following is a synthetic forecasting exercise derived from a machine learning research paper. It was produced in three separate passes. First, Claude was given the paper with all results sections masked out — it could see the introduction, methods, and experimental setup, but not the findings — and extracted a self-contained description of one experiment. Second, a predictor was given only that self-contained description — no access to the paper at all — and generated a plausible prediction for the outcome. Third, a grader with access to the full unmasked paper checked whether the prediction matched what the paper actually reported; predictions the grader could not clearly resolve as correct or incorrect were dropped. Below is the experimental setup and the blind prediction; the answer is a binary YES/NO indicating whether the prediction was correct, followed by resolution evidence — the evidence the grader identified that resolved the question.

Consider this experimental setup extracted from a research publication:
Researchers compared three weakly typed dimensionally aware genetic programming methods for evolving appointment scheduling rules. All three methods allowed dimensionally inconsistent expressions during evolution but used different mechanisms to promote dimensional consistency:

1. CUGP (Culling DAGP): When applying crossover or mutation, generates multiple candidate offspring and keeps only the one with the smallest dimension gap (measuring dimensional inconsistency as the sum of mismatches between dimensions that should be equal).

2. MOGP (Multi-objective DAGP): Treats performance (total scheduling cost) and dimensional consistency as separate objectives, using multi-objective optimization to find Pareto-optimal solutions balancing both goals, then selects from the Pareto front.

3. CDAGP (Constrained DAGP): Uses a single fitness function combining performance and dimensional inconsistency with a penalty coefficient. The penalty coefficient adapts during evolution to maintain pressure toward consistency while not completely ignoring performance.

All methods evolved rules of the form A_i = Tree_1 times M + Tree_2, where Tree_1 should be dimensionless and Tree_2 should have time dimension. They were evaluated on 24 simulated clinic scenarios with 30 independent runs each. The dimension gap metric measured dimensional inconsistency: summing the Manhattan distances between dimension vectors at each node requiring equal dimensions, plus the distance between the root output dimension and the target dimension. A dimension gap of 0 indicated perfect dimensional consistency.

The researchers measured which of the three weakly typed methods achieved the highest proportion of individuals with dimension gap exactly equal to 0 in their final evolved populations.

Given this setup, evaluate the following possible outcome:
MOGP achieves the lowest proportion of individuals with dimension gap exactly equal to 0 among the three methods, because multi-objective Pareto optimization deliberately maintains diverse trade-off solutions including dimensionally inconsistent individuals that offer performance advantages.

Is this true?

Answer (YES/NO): NO